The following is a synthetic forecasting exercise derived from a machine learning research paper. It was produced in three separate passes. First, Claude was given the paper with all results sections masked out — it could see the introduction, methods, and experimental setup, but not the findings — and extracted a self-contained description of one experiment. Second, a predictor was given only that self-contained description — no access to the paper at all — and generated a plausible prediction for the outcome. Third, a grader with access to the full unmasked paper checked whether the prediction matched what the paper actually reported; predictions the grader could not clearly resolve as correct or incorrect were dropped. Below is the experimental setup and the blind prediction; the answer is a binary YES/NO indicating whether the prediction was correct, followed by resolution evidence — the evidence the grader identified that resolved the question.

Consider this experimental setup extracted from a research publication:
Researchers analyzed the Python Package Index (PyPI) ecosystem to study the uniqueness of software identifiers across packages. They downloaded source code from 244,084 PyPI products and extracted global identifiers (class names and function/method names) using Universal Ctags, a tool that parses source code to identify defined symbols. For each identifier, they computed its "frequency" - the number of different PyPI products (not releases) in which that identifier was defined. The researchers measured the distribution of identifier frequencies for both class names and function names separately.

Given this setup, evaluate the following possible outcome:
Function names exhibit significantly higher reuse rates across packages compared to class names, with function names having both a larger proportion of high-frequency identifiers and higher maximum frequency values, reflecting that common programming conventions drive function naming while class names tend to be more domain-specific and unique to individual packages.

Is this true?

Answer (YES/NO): NO